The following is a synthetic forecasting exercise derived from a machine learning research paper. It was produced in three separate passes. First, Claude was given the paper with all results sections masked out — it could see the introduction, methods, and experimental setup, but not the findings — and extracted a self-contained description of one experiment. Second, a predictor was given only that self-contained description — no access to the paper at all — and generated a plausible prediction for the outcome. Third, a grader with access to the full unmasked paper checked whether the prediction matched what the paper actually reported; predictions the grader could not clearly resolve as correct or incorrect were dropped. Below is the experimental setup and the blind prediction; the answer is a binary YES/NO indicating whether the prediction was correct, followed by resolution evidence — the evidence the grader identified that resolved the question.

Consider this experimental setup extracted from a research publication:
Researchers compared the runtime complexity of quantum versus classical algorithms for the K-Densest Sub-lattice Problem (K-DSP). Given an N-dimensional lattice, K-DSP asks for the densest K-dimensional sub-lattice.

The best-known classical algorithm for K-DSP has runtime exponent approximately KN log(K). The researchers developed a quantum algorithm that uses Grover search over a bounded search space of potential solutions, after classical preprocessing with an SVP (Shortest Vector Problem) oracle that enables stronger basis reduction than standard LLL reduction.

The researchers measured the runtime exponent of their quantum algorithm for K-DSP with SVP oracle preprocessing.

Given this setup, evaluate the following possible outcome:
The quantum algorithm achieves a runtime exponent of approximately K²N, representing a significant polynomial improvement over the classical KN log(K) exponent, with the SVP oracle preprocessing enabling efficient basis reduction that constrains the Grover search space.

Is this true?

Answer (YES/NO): NO